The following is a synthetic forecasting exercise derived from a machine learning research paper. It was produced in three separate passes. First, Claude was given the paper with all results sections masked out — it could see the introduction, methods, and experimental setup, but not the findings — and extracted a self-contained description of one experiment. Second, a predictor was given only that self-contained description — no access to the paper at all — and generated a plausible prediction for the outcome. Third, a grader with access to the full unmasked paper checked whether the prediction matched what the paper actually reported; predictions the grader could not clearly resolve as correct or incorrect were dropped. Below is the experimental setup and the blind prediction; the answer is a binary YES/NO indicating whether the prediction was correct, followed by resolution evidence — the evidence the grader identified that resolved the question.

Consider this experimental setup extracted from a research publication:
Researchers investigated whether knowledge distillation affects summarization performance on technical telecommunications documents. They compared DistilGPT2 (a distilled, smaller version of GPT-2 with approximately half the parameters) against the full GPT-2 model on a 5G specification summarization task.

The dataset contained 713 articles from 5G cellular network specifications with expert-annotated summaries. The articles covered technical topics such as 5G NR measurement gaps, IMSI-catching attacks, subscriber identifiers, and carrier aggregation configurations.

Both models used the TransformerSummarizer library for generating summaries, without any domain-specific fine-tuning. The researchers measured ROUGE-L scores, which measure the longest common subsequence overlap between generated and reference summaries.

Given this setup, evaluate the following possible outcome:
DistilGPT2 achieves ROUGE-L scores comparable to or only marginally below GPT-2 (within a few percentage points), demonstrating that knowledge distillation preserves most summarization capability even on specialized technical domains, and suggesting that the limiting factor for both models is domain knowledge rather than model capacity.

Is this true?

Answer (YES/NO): YES